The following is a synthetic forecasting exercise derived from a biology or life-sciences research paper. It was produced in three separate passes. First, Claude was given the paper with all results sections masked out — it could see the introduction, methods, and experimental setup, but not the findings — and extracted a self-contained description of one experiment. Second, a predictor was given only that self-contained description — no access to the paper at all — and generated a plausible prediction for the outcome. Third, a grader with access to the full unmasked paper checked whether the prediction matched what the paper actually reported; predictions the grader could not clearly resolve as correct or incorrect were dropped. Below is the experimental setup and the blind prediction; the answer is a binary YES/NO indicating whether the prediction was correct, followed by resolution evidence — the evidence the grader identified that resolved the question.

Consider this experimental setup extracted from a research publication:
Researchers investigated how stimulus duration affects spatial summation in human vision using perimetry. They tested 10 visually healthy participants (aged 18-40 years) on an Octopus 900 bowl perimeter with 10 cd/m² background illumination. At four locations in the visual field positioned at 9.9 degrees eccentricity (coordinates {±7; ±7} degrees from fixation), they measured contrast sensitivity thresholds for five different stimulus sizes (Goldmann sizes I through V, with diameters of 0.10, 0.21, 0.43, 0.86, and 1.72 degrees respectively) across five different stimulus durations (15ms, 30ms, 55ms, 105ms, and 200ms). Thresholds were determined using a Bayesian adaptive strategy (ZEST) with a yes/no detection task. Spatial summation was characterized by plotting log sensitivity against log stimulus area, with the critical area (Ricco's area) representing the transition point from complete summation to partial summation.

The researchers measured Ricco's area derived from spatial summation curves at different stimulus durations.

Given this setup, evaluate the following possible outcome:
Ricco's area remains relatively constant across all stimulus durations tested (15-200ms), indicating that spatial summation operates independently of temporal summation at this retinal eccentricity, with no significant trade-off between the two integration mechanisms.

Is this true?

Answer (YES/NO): NO